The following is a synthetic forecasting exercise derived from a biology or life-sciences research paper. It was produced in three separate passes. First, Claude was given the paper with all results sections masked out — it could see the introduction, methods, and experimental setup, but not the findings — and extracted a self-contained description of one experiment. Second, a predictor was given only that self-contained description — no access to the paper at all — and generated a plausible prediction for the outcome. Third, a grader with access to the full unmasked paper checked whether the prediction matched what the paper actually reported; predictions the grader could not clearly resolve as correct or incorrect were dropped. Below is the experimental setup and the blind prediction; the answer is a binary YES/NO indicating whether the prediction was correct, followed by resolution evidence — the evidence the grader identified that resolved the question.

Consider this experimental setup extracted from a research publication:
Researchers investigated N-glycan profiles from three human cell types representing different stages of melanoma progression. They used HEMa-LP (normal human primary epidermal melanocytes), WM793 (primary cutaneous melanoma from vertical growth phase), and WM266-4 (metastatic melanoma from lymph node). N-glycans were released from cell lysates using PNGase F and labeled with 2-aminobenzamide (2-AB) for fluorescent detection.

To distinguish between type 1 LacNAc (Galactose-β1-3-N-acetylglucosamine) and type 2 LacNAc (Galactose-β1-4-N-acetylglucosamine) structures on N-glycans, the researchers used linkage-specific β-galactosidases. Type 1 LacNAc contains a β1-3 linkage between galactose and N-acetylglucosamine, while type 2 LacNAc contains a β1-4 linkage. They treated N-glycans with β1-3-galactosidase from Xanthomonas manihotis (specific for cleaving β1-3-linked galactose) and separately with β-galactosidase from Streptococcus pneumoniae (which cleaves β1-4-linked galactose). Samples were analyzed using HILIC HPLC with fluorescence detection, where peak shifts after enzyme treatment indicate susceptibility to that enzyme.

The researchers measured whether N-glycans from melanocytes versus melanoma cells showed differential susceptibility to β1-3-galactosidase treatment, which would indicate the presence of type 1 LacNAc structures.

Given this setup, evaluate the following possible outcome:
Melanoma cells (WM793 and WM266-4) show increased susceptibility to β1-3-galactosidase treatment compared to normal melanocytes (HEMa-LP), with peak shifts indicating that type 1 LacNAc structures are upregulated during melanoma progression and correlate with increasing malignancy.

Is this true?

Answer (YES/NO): YES